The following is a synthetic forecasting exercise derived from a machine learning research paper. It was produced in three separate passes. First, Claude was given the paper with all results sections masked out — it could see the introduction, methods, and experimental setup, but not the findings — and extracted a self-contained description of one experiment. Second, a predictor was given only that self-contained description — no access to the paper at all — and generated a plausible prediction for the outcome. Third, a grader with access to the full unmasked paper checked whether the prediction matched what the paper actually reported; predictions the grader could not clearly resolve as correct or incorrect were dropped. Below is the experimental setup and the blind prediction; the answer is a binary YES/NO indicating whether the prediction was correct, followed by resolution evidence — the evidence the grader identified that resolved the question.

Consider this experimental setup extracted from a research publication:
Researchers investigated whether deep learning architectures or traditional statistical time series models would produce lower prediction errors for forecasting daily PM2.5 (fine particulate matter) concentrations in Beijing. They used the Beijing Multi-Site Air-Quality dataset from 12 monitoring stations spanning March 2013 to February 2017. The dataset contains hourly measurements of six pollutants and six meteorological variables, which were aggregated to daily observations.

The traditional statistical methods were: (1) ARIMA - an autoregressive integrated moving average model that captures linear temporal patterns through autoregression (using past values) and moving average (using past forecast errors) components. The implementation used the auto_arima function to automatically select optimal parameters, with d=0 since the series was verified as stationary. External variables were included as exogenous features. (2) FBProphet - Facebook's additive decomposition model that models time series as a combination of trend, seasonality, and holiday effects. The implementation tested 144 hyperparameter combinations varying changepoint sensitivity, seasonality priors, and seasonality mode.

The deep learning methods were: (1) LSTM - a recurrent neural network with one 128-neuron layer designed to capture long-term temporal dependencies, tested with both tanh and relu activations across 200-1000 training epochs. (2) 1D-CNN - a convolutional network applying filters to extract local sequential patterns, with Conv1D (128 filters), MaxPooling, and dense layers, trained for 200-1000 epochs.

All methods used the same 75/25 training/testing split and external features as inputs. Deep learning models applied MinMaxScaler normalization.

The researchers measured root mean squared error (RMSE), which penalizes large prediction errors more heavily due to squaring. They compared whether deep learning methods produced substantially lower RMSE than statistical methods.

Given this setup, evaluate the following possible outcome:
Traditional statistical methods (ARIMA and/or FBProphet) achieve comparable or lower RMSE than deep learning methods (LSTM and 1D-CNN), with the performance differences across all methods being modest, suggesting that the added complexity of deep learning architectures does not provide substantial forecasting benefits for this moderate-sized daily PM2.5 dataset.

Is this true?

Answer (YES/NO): NO